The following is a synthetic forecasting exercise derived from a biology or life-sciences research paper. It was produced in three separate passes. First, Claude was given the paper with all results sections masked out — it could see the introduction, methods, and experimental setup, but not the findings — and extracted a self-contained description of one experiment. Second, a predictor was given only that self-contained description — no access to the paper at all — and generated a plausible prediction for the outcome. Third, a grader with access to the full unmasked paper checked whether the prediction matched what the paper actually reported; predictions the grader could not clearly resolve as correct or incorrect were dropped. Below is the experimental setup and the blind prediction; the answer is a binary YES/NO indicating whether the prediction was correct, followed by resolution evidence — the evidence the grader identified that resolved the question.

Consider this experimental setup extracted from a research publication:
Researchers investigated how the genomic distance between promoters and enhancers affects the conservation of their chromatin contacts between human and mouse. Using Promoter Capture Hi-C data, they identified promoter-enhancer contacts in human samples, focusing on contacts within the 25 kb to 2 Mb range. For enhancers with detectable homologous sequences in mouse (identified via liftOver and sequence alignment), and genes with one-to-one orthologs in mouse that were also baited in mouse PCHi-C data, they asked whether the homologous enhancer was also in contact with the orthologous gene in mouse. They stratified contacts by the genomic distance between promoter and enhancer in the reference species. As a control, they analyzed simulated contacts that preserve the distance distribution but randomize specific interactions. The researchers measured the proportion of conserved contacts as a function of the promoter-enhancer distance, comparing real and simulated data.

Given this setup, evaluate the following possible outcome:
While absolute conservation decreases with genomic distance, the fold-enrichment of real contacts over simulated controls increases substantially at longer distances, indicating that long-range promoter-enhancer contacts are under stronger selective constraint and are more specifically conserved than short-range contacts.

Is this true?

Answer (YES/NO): YES